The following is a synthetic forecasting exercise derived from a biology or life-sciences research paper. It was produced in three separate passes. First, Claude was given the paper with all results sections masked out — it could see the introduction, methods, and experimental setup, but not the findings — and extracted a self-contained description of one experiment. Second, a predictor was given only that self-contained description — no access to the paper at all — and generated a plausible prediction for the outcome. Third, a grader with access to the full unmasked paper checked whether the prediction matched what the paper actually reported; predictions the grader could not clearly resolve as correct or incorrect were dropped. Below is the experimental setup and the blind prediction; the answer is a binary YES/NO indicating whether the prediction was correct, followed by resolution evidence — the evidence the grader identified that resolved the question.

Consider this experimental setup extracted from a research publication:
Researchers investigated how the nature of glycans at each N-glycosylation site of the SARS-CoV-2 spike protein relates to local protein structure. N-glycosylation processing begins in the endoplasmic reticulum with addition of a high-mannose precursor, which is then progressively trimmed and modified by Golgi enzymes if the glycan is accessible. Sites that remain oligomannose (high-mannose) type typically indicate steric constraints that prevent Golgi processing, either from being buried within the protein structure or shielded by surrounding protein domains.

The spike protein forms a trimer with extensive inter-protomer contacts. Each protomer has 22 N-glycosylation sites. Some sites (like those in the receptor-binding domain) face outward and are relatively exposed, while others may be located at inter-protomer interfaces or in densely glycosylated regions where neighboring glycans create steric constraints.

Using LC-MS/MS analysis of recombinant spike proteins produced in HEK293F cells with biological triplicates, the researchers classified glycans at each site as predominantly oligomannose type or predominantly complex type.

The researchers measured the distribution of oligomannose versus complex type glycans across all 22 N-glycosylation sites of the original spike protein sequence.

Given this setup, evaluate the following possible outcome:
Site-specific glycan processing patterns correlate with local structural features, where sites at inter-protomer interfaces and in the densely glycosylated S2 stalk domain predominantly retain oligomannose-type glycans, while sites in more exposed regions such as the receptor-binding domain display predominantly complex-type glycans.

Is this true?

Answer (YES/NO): NO